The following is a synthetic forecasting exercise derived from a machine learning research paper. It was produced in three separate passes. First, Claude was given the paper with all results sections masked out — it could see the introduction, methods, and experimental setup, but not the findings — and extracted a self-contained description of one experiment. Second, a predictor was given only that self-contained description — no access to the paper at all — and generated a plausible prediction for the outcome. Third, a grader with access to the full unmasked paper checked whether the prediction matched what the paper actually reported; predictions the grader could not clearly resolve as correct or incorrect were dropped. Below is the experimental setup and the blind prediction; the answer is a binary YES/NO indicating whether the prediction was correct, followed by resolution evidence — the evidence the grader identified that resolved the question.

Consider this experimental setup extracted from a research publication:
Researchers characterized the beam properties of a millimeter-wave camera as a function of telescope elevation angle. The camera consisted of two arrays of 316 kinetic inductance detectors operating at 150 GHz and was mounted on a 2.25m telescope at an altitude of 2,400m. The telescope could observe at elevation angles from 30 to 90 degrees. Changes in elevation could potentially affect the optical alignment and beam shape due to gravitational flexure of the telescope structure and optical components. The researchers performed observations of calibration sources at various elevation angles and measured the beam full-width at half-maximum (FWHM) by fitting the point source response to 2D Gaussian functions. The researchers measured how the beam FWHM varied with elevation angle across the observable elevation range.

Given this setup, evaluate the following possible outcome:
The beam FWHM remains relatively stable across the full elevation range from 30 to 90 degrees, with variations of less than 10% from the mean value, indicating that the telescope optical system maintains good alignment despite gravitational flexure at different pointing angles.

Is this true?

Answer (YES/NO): YES